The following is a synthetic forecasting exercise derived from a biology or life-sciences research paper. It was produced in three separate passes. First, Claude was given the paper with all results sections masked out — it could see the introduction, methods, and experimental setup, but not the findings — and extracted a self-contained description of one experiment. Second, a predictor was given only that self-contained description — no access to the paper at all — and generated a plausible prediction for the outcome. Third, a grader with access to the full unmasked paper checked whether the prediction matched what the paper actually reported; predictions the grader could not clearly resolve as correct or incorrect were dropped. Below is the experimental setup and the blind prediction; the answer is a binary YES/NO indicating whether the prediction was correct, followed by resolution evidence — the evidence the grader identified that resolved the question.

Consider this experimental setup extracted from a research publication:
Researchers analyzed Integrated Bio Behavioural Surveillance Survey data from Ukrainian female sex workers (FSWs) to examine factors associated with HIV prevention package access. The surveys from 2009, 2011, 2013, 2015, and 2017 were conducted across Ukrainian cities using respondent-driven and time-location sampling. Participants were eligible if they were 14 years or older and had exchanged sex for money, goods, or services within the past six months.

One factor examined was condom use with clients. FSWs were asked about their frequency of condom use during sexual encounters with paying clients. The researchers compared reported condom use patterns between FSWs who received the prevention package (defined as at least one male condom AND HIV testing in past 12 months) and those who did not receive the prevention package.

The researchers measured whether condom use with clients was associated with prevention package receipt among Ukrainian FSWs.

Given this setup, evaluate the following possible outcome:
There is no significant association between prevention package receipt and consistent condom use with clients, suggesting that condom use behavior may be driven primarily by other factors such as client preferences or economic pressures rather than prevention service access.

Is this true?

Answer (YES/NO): NO